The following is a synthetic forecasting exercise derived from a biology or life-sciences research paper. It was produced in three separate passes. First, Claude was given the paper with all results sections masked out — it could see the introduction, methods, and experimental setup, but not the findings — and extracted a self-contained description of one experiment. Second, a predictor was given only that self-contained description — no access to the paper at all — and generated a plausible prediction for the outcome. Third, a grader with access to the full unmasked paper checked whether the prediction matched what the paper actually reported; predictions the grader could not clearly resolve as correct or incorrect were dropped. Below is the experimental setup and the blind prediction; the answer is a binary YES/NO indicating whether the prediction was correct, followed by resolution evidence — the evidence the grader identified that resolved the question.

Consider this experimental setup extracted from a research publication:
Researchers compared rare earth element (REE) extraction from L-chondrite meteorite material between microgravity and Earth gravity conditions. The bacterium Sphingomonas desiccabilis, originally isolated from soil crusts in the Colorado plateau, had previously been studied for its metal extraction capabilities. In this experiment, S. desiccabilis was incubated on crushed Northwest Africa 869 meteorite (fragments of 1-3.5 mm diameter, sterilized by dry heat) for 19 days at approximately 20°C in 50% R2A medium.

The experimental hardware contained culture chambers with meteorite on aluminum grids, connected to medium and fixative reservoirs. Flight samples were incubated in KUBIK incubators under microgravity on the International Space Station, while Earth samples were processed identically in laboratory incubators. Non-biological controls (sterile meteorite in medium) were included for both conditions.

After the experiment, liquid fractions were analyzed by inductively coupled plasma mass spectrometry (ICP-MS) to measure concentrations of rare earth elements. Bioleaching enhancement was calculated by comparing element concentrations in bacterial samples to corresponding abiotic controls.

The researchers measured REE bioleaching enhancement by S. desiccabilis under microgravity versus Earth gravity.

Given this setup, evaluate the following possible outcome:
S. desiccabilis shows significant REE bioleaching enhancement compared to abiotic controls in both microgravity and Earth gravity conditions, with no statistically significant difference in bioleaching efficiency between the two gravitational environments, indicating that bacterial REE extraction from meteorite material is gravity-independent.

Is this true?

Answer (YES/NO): NO